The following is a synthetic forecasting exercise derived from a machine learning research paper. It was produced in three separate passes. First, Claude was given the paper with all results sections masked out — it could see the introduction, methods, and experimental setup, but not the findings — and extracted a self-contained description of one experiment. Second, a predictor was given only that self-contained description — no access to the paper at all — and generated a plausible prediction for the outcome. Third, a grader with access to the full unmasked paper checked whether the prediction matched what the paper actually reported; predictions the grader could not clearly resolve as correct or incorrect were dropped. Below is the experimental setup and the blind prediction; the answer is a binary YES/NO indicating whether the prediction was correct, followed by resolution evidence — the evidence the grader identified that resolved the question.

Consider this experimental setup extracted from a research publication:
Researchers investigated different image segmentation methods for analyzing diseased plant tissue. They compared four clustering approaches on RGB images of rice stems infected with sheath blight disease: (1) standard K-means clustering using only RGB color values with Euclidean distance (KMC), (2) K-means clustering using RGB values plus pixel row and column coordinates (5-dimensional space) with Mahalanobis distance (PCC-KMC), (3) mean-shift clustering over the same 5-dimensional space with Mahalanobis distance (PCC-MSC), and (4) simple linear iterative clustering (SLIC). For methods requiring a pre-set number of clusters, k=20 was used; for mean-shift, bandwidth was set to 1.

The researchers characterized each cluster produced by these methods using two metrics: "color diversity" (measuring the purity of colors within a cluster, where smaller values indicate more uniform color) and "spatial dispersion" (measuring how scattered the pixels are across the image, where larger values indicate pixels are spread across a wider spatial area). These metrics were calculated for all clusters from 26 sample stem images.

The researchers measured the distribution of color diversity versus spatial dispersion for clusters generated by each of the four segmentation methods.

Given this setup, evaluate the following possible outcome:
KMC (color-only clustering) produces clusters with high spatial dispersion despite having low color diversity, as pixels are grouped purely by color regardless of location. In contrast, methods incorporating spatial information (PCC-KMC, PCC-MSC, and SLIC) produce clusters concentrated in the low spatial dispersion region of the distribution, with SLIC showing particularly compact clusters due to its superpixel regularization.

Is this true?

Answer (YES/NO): YES